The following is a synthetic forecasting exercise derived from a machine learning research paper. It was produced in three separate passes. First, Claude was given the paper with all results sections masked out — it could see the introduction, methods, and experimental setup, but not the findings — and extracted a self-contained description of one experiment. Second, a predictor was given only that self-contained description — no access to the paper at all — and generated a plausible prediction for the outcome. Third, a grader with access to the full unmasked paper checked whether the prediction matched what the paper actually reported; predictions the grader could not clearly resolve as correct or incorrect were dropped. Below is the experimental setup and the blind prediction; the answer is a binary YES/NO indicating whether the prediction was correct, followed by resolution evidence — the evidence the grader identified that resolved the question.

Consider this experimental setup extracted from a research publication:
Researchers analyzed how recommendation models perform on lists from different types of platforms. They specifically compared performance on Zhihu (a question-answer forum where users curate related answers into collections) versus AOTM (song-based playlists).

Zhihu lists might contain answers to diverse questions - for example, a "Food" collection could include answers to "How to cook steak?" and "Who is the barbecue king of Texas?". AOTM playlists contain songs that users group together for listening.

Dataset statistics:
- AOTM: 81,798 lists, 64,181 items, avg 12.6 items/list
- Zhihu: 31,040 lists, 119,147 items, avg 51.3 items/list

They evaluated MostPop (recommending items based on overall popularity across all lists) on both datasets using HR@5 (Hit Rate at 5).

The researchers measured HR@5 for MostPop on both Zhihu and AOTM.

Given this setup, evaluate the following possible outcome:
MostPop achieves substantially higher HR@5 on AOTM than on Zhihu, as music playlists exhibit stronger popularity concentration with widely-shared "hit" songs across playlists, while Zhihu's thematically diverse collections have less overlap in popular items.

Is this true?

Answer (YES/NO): NO